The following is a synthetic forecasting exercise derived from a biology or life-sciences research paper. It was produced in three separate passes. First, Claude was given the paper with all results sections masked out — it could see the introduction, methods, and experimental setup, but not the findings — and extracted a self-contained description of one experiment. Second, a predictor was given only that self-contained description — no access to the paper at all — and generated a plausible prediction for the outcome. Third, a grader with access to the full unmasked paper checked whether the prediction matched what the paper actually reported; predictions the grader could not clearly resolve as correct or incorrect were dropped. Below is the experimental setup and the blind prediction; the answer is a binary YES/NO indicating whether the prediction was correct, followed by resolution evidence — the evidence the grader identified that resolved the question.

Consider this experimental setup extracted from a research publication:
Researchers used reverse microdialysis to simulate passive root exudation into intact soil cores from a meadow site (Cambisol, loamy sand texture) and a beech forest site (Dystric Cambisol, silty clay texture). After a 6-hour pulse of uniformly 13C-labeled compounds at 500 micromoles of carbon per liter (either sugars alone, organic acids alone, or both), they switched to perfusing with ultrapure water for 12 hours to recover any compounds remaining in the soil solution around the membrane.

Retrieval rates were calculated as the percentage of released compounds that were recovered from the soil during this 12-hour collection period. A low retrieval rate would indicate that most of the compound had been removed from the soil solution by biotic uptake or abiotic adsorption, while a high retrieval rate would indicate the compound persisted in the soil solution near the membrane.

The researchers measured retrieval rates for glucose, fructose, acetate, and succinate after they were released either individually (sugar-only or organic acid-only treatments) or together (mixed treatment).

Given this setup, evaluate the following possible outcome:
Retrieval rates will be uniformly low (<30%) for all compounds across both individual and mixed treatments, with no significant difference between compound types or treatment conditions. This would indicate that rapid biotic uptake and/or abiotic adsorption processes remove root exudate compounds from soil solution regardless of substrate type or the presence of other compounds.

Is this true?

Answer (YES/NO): NO